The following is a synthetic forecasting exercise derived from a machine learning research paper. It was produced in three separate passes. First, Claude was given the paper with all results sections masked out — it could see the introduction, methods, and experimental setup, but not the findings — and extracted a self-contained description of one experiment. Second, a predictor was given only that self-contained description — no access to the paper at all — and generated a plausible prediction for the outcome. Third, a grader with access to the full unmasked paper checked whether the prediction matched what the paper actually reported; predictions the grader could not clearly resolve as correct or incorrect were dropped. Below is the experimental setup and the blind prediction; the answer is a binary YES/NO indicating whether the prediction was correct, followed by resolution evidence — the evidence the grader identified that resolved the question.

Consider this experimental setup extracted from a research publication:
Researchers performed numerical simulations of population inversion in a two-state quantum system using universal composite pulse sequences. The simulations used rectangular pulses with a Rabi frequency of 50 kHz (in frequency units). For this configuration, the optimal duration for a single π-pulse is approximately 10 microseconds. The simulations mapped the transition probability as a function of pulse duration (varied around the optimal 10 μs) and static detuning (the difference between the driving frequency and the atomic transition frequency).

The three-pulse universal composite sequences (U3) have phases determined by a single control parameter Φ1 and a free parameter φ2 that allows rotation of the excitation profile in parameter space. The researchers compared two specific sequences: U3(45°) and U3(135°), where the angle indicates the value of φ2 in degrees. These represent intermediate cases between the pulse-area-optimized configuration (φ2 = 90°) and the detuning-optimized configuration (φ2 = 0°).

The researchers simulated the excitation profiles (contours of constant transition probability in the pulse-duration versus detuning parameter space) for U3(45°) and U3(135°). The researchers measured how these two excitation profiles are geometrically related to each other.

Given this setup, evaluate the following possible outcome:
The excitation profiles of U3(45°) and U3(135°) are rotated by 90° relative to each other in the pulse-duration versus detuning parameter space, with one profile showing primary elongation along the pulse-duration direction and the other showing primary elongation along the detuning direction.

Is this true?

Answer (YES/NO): NO